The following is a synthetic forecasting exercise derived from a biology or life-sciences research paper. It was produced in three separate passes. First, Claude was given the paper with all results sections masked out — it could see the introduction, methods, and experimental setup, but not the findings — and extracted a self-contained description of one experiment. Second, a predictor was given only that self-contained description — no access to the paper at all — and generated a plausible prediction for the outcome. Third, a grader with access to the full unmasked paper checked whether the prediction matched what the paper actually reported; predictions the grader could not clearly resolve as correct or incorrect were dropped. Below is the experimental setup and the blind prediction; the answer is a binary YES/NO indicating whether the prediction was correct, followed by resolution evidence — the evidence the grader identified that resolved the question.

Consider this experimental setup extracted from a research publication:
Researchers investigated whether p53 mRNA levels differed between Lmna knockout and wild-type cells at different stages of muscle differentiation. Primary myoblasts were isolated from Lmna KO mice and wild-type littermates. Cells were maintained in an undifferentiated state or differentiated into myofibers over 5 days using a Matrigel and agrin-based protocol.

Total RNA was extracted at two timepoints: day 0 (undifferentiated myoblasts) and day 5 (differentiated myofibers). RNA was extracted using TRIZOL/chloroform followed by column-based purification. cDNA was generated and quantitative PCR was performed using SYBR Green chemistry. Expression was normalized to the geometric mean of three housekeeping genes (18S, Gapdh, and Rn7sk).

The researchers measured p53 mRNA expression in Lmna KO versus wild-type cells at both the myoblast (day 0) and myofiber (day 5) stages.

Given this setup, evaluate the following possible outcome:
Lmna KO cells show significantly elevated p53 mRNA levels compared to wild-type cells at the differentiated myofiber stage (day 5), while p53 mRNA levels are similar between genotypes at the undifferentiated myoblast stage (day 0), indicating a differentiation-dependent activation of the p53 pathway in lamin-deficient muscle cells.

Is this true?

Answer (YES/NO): NO